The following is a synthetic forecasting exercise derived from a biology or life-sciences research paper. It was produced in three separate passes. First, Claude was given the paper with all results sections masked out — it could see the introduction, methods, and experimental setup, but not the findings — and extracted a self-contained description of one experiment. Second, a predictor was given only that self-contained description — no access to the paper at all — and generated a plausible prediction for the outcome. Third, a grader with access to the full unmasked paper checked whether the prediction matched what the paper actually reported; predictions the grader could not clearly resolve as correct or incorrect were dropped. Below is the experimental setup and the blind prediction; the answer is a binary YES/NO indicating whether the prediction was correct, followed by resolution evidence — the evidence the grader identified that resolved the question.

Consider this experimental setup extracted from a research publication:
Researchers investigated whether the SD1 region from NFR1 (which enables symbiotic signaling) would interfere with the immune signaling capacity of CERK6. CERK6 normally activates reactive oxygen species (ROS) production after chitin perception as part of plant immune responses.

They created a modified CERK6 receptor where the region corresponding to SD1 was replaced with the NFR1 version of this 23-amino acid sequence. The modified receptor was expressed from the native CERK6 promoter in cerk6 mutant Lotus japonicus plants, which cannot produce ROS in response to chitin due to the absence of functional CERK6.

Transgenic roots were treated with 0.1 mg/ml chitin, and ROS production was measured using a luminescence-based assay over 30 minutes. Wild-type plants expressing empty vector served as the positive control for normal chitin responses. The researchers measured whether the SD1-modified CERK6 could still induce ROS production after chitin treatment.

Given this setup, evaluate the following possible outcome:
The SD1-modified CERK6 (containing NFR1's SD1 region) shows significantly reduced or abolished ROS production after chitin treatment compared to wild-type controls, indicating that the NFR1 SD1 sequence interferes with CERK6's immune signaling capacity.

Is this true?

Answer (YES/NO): NO